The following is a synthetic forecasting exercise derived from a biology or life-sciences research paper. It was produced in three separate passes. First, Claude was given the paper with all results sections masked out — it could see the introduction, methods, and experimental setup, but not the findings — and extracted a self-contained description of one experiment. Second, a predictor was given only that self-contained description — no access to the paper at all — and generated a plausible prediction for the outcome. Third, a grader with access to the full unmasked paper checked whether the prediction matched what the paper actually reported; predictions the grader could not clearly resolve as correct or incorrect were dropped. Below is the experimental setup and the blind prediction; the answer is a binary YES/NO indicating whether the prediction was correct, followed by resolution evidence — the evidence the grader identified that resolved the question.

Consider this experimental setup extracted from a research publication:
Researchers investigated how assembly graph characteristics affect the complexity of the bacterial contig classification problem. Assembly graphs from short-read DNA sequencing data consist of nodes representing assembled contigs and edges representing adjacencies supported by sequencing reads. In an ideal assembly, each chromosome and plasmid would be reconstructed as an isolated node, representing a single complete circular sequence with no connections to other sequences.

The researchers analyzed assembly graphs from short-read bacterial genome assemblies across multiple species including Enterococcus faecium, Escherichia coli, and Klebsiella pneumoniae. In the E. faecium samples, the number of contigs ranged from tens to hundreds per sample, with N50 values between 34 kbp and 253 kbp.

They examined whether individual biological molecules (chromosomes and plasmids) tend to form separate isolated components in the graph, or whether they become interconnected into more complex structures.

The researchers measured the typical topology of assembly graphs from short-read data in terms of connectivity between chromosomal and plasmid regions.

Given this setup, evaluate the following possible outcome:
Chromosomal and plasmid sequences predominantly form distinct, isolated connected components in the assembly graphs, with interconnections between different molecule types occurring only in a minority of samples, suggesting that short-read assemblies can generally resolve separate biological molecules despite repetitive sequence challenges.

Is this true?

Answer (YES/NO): NO